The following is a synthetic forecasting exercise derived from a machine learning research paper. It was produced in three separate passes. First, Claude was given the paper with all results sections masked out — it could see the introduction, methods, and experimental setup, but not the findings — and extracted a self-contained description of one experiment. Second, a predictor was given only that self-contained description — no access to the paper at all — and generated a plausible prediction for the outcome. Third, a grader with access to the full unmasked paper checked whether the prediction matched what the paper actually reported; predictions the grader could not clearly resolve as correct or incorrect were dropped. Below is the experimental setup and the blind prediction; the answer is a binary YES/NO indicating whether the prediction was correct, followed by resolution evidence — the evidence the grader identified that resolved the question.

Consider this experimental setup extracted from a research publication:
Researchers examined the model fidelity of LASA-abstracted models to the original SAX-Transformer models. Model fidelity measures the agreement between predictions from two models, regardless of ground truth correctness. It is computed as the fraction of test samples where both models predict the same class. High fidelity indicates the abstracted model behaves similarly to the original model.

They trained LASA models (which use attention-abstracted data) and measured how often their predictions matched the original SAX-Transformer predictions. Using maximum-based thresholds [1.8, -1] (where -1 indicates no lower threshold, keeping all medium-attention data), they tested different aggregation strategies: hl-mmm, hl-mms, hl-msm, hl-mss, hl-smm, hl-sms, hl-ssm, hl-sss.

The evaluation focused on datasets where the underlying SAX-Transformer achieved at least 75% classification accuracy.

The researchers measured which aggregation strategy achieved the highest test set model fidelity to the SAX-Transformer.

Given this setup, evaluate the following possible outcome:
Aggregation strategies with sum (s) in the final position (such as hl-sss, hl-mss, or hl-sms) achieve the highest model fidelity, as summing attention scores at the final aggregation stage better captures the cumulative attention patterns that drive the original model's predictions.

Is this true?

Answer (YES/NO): YES